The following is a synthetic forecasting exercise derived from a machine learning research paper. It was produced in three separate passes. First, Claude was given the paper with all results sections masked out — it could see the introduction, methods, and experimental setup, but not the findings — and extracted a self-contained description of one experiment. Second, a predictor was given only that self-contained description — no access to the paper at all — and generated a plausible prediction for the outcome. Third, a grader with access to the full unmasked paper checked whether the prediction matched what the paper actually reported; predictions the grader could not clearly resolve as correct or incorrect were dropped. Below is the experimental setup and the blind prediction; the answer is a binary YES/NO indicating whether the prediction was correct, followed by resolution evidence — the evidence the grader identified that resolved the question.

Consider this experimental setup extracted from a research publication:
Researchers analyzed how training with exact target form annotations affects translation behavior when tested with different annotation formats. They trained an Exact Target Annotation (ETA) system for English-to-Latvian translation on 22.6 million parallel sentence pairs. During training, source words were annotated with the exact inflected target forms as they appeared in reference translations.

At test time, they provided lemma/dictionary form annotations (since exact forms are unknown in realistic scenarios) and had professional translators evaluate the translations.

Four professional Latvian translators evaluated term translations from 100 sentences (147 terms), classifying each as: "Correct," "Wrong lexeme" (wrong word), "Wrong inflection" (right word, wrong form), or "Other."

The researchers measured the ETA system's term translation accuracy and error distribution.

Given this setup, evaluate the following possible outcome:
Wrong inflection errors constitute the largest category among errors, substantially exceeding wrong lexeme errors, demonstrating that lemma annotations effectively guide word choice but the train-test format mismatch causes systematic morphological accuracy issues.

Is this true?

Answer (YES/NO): YES